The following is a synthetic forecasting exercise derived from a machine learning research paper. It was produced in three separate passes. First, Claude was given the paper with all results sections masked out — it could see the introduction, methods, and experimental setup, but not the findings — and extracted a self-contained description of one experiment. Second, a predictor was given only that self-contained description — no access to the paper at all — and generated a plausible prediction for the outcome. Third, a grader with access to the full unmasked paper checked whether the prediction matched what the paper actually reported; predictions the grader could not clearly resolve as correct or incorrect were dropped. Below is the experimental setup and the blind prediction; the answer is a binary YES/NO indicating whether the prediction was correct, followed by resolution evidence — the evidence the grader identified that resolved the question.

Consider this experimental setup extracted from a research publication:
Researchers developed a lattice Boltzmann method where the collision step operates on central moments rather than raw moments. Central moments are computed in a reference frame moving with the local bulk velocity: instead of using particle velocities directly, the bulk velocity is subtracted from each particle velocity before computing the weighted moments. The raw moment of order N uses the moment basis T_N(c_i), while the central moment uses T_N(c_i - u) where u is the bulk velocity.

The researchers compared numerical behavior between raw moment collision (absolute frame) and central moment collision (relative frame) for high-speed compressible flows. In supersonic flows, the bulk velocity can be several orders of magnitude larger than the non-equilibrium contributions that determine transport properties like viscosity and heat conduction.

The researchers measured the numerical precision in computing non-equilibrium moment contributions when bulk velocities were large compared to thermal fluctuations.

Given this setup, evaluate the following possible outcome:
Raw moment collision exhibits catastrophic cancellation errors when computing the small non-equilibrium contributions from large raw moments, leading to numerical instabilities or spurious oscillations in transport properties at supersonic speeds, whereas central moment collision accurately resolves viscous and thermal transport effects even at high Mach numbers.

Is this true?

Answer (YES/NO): NO